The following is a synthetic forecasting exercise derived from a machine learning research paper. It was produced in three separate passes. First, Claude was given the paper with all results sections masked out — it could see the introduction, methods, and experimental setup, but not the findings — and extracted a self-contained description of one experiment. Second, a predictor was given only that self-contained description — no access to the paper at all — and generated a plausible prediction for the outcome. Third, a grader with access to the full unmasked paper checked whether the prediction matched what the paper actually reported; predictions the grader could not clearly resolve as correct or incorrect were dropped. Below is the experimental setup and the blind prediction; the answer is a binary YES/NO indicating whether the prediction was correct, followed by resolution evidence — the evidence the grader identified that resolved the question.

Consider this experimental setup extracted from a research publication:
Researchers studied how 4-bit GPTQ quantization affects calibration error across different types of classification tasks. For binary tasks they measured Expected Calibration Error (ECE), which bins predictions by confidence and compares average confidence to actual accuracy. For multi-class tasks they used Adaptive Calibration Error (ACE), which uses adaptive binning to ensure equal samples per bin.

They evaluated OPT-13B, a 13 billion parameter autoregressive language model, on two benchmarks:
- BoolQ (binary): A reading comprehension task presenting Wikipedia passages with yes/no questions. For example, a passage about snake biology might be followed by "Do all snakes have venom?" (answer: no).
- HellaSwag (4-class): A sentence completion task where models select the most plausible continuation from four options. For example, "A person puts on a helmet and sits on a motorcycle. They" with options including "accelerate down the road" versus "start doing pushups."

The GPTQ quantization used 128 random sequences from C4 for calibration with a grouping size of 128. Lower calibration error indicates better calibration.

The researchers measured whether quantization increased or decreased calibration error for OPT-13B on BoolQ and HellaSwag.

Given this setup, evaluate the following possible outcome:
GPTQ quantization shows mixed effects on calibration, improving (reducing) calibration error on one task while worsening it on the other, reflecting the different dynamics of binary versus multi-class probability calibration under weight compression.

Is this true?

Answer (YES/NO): YES